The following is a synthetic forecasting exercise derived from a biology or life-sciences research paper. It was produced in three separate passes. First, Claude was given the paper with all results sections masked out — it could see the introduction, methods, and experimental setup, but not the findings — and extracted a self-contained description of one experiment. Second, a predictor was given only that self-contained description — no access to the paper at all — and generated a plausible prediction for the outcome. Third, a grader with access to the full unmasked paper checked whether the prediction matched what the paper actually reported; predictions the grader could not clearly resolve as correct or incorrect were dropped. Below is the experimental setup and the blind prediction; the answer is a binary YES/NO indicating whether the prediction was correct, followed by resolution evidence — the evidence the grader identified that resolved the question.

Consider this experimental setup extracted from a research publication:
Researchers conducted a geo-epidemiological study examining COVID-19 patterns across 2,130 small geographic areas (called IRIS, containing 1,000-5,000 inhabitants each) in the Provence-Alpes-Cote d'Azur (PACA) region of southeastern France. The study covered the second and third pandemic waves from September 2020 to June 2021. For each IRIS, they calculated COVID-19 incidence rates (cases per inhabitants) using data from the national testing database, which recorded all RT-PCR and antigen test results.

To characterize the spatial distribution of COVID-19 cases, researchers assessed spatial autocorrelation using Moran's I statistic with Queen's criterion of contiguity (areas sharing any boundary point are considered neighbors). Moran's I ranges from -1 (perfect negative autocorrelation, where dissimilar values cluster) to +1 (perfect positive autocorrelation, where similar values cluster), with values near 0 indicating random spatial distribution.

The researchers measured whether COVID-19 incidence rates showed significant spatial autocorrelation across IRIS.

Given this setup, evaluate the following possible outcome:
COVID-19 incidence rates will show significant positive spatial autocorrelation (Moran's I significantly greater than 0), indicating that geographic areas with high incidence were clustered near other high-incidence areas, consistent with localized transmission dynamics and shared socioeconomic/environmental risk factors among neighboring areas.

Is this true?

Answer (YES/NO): YES